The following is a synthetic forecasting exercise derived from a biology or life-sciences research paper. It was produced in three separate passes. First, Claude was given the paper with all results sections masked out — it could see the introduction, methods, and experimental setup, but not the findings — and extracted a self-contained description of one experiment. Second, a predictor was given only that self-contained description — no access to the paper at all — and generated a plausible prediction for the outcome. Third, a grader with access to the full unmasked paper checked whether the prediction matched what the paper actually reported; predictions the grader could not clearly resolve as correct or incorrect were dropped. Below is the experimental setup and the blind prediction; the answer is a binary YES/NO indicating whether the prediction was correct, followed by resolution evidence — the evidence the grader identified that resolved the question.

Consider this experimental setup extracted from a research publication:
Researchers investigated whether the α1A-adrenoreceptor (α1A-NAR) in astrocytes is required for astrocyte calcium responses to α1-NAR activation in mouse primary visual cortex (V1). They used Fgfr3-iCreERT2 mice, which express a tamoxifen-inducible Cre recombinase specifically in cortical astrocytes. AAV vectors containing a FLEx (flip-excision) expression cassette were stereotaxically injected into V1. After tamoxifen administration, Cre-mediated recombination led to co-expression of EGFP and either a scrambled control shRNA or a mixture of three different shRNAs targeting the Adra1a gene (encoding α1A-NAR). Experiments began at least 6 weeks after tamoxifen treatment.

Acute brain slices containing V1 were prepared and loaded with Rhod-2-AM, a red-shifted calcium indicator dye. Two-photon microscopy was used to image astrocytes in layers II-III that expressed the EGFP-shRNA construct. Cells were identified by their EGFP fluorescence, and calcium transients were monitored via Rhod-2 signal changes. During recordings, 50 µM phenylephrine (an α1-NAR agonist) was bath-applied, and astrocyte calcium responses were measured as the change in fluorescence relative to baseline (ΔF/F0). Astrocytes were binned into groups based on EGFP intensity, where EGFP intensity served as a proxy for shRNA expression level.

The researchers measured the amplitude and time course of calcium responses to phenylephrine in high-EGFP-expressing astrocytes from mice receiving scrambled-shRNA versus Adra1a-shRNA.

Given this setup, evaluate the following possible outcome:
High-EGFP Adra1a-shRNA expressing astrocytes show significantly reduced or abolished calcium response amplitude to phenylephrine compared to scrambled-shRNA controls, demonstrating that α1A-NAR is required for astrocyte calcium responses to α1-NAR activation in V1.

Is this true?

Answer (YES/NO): YES